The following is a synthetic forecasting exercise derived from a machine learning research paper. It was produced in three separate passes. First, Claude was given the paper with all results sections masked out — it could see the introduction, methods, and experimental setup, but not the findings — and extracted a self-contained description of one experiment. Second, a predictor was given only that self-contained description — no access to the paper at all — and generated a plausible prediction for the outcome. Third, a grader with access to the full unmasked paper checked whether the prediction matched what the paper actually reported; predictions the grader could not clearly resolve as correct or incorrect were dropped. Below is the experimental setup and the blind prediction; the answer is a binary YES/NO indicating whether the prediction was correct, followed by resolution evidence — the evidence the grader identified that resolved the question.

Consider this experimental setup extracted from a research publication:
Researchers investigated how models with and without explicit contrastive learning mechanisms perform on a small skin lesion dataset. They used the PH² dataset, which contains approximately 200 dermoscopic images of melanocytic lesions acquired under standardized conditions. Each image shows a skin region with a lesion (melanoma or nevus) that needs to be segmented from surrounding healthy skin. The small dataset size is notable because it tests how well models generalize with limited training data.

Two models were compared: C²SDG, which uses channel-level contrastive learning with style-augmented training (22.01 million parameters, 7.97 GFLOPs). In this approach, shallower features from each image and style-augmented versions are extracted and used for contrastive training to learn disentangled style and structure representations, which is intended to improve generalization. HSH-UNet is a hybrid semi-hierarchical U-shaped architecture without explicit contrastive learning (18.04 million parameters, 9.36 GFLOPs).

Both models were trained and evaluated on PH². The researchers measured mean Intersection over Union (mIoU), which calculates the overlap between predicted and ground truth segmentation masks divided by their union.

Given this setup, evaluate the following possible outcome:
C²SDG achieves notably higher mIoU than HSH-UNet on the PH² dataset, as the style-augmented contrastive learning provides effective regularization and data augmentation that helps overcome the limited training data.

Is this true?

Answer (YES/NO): NO